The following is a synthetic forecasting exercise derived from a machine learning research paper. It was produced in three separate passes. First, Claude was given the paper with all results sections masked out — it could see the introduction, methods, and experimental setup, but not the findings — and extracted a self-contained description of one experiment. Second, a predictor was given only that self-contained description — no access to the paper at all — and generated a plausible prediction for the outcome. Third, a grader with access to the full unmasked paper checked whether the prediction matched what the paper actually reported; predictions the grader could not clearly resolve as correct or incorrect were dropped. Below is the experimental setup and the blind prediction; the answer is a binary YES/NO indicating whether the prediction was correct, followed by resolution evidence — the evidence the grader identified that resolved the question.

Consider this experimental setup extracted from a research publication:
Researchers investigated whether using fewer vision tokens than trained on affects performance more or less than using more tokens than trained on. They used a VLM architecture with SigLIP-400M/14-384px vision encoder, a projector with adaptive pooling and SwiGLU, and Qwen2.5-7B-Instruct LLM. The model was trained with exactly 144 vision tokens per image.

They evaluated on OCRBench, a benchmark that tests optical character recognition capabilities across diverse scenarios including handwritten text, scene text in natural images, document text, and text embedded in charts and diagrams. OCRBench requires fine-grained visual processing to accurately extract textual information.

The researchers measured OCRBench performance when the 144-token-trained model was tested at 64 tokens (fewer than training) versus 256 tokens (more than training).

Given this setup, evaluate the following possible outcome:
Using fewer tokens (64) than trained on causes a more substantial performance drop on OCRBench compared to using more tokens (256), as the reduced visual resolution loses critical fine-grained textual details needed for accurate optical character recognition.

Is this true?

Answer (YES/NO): YES